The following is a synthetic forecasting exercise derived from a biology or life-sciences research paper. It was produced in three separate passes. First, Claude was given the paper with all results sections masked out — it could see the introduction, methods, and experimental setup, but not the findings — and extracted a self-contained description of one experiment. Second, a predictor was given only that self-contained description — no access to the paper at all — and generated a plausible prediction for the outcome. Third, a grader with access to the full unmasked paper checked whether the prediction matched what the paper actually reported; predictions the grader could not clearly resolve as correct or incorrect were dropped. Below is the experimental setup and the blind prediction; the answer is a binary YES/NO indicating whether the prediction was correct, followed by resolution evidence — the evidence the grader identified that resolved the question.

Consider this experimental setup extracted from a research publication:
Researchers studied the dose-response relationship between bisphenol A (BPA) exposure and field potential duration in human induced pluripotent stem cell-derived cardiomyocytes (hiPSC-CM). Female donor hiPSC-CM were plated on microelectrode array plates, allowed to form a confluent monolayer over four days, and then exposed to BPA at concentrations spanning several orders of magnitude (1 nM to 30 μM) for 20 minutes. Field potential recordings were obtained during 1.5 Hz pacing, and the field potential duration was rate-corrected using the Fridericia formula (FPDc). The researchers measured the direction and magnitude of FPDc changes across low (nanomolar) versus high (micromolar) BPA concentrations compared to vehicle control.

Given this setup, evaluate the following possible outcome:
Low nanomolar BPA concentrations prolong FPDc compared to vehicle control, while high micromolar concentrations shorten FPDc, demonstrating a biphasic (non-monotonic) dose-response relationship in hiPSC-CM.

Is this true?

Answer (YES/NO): YES